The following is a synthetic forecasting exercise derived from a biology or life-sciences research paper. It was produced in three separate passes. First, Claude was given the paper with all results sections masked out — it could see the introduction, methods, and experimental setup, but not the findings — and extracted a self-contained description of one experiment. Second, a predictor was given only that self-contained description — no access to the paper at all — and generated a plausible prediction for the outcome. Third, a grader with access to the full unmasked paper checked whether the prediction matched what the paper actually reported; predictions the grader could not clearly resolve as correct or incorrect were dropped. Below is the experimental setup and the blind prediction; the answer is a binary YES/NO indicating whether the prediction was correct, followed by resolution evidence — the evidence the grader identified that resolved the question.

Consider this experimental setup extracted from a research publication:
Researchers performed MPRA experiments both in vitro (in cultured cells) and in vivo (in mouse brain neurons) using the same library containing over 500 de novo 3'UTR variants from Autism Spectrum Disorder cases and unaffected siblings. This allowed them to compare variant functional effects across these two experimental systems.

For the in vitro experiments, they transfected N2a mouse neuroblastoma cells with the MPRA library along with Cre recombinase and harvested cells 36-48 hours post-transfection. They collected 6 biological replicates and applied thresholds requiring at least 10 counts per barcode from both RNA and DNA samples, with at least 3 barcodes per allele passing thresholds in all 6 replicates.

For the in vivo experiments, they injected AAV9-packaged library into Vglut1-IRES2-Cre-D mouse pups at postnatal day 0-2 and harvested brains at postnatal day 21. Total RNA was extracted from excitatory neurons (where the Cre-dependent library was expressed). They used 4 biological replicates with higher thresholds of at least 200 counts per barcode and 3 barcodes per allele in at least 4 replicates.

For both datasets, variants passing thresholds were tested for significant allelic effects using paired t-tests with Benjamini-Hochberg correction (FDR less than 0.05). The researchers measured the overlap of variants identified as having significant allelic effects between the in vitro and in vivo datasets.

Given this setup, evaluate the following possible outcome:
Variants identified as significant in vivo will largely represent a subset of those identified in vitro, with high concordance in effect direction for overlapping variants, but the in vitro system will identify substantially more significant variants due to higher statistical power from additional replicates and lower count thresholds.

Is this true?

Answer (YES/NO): NO